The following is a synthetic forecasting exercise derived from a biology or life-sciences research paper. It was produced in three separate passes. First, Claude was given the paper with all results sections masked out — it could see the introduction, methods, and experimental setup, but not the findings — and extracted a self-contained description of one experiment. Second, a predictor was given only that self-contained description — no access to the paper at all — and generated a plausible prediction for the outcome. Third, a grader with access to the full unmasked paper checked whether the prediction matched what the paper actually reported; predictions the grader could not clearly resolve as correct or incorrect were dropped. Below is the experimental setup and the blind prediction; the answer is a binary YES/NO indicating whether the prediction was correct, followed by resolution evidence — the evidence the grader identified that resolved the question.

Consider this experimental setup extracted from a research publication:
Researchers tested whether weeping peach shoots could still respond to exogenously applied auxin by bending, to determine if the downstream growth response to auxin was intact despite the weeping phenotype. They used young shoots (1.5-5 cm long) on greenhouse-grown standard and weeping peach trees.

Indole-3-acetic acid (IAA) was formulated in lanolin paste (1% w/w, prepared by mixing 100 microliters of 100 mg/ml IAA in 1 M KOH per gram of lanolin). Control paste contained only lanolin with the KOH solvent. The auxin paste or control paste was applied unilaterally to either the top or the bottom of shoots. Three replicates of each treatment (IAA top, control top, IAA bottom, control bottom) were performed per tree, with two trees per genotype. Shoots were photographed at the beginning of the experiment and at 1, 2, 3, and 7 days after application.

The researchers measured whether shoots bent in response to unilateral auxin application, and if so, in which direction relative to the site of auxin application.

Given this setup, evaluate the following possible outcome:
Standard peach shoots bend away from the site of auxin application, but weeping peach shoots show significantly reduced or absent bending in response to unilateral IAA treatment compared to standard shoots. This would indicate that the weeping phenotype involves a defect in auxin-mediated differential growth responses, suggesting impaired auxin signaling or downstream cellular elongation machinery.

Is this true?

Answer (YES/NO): NO